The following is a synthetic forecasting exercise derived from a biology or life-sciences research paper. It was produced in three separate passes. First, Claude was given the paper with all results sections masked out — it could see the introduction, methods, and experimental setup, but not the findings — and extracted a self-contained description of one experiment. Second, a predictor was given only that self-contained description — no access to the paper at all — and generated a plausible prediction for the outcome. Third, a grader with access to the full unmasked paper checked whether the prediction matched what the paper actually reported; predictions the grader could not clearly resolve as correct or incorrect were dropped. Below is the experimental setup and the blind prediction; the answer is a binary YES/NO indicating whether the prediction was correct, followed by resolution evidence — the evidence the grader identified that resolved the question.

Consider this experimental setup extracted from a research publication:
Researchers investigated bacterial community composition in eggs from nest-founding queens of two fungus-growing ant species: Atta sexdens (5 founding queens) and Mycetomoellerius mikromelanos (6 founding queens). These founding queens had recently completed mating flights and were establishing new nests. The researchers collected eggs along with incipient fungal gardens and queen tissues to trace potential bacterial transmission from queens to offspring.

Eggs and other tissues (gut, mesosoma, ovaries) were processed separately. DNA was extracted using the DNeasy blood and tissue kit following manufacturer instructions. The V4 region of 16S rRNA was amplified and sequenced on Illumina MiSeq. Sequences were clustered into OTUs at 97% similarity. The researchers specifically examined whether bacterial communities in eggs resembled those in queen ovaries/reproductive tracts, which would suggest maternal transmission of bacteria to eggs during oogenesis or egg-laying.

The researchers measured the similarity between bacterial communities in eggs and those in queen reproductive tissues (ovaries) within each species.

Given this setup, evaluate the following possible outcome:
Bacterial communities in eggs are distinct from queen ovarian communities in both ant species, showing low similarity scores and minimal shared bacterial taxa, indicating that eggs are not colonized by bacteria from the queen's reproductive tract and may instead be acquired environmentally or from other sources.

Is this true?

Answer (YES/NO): NO